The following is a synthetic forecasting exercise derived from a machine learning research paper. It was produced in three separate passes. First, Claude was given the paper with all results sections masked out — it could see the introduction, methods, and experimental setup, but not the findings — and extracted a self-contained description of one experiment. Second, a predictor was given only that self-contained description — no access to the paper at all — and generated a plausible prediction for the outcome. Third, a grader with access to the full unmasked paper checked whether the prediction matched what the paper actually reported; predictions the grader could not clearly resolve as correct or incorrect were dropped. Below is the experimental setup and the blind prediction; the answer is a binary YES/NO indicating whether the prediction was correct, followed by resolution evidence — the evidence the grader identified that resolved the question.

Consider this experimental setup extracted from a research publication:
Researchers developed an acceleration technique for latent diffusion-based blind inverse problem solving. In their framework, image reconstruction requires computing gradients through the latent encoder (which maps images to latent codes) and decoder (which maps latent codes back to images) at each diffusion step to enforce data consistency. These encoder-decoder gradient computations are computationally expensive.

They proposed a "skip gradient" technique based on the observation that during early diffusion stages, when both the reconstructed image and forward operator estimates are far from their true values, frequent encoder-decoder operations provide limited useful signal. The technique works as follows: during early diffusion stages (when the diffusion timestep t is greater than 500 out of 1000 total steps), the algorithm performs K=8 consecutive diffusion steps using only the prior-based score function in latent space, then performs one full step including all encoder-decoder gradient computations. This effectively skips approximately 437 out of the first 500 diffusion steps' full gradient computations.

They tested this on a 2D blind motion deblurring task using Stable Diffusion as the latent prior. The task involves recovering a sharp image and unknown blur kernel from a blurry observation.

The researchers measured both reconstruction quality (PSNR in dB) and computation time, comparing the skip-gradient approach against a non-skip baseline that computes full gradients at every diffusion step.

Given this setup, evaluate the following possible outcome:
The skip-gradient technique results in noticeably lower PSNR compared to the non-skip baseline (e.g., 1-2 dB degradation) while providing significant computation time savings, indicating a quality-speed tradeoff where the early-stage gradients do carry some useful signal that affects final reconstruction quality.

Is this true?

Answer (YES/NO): NO